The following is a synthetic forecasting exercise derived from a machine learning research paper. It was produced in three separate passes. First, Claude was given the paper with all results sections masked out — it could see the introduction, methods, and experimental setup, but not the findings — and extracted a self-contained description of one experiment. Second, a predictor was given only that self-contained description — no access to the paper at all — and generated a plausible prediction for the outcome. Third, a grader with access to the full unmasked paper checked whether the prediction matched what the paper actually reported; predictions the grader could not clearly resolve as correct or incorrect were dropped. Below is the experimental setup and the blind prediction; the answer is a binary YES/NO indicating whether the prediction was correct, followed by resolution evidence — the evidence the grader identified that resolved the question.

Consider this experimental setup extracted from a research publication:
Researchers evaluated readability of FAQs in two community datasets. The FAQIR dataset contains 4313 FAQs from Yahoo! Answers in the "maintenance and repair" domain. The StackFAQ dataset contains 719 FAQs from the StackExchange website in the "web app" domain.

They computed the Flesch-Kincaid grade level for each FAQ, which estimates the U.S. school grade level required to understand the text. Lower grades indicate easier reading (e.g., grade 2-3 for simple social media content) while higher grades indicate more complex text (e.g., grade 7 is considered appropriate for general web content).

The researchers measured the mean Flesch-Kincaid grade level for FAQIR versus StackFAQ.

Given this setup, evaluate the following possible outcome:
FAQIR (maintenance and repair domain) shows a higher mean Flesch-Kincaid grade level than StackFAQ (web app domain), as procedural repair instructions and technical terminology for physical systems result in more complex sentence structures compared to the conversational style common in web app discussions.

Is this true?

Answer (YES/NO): YES